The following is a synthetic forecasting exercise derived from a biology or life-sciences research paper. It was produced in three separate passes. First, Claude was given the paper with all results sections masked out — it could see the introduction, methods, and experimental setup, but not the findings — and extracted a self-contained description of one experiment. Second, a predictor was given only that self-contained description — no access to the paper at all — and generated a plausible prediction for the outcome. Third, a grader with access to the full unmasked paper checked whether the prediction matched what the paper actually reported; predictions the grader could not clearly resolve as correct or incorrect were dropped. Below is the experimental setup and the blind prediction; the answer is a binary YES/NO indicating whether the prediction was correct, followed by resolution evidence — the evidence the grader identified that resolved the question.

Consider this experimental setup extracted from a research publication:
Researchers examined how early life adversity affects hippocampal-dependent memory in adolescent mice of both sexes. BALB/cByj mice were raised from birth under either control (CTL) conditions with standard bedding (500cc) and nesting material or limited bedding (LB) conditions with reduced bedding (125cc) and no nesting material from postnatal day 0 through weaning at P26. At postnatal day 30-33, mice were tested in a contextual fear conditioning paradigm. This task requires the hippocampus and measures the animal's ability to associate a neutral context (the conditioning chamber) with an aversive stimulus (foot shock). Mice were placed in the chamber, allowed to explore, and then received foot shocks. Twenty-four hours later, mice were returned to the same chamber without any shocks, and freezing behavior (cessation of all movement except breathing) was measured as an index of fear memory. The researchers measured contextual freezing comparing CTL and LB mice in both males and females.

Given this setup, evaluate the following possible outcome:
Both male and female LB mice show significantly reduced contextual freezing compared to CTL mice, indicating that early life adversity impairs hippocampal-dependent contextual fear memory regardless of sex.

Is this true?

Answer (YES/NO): NO